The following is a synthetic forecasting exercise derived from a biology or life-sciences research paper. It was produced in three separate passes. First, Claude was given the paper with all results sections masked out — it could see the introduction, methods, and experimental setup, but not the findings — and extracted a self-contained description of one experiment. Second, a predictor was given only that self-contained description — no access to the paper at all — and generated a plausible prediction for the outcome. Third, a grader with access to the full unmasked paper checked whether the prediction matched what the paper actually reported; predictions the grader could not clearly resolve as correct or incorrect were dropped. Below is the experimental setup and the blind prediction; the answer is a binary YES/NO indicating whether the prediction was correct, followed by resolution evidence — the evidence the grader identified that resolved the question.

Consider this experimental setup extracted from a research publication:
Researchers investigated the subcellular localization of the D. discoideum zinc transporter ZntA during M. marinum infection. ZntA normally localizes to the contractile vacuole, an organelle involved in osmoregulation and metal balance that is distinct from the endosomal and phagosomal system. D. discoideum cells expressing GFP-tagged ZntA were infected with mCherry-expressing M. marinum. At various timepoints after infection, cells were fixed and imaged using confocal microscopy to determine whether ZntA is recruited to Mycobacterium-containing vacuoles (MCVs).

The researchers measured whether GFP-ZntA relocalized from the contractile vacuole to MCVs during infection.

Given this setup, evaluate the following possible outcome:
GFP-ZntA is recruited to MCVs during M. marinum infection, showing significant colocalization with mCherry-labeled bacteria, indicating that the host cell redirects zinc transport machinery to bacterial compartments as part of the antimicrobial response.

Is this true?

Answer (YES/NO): YES